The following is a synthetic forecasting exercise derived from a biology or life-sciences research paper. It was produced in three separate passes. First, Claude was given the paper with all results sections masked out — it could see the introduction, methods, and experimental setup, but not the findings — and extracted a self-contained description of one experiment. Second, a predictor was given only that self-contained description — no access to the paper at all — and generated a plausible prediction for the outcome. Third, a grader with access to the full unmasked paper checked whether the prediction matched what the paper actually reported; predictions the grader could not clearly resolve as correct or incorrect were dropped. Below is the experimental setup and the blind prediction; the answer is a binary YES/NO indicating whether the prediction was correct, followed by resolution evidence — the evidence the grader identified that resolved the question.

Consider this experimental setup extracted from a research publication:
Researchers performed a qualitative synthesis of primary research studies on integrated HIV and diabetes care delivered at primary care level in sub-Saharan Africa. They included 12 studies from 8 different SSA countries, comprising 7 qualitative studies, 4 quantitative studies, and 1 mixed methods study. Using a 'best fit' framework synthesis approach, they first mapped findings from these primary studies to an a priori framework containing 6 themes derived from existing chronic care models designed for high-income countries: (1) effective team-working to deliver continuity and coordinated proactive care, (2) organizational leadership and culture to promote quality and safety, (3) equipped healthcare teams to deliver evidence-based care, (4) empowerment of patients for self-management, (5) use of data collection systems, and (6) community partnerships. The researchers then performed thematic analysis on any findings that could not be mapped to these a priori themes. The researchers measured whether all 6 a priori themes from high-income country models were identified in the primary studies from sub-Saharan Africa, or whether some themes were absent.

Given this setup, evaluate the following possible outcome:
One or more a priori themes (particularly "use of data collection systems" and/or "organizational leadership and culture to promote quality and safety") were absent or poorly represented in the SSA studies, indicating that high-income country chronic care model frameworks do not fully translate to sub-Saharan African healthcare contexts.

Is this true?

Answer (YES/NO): NO